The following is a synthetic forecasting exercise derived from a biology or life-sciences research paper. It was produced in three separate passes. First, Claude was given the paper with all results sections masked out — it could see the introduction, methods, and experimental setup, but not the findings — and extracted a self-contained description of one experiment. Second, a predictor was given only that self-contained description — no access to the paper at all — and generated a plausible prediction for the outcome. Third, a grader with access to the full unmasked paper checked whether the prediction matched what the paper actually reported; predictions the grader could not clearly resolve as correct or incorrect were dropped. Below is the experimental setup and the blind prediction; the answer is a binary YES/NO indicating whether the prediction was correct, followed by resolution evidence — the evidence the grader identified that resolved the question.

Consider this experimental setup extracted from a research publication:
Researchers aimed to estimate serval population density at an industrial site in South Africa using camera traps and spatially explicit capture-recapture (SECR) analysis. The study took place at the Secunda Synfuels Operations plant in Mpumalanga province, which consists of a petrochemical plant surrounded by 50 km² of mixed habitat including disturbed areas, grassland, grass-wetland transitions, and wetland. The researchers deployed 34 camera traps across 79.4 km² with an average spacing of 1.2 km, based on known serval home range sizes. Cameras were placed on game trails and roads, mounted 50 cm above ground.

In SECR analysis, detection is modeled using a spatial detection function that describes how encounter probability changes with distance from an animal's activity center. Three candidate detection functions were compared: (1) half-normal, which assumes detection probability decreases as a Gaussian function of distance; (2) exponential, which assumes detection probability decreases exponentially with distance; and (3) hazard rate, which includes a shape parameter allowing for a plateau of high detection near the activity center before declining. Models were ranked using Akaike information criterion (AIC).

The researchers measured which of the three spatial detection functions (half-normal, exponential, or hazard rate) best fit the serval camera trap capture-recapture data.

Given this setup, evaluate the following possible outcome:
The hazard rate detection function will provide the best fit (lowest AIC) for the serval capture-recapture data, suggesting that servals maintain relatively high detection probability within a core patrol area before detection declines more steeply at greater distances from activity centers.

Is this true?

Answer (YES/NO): YES